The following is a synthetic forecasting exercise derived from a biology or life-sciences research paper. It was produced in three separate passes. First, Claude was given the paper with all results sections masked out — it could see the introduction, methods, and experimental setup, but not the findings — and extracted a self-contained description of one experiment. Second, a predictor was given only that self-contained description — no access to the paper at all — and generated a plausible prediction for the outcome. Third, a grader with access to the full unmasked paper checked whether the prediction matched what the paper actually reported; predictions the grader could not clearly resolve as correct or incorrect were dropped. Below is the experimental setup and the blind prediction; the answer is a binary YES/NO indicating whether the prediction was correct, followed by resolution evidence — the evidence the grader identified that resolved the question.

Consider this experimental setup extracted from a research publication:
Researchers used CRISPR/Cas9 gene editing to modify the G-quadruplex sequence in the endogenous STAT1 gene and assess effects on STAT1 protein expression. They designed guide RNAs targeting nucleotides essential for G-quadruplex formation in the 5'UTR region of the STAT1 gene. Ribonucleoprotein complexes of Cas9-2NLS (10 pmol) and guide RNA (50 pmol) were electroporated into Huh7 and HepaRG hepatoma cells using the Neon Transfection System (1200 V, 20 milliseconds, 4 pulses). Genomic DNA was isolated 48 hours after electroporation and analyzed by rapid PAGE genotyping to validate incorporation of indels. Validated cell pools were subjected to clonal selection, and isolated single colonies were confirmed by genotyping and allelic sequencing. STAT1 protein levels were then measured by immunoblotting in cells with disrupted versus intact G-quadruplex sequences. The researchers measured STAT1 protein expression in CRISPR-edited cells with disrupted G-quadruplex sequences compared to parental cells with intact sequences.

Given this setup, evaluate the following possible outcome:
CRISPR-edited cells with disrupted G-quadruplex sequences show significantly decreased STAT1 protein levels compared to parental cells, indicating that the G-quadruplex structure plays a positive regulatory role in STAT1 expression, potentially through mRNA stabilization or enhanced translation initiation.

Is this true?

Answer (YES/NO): NO